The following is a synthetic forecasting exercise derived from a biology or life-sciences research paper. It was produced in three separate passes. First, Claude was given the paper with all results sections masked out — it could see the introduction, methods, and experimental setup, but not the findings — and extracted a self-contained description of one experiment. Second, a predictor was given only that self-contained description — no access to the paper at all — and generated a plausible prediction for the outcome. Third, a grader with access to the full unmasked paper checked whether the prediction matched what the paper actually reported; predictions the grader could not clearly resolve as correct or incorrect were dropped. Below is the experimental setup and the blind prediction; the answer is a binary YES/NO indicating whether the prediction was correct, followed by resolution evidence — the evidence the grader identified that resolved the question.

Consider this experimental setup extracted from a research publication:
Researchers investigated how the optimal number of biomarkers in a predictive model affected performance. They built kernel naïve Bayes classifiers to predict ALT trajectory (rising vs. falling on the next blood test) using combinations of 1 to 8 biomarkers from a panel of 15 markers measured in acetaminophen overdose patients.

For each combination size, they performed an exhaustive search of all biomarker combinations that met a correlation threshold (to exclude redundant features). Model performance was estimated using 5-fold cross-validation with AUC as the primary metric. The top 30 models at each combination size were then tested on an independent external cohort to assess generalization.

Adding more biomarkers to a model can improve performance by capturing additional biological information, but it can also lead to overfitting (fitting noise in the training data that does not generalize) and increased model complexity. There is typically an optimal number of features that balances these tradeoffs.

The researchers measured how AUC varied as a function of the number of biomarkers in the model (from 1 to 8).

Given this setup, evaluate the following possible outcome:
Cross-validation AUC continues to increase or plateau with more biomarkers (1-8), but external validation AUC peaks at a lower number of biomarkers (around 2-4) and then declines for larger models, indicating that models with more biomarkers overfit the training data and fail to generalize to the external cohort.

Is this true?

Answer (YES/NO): NO